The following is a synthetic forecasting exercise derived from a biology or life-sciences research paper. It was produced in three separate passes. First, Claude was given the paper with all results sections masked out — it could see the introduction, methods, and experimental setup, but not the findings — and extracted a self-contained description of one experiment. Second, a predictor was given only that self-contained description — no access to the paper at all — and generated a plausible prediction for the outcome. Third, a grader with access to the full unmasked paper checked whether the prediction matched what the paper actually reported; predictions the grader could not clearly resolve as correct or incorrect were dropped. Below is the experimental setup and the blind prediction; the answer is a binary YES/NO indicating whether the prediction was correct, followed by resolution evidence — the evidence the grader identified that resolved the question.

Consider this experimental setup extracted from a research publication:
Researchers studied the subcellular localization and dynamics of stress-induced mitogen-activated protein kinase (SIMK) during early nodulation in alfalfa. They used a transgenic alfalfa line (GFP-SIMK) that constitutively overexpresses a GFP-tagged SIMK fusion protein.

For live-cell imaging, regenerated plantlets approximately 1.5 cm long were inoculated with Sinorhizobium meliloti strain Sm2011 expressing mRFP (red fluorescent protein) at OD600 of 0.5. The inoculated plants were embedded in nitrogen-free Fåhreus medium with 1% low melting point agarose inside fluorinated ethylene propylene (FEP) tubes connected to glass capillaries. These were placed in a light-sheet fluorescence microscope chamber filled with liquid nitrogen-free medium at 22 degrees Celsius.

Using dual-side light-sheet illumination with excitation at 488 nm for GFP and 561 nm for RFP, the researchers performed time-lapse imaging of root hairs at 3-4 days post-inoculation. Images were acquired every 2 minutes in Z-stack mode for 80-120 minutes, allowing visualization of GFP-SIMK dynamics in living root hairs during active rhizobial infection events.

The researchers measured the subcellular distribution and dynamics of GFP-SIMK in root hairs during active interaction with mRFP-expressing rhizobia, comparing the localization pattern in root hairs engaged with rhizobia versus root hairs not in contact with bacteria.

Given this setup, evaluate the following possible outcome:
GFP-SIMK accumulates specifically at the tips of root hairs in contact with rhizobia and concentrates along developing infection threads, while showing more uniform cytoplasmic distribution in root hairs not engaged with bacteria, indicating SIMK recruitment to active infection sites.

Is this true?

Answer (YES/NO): NO